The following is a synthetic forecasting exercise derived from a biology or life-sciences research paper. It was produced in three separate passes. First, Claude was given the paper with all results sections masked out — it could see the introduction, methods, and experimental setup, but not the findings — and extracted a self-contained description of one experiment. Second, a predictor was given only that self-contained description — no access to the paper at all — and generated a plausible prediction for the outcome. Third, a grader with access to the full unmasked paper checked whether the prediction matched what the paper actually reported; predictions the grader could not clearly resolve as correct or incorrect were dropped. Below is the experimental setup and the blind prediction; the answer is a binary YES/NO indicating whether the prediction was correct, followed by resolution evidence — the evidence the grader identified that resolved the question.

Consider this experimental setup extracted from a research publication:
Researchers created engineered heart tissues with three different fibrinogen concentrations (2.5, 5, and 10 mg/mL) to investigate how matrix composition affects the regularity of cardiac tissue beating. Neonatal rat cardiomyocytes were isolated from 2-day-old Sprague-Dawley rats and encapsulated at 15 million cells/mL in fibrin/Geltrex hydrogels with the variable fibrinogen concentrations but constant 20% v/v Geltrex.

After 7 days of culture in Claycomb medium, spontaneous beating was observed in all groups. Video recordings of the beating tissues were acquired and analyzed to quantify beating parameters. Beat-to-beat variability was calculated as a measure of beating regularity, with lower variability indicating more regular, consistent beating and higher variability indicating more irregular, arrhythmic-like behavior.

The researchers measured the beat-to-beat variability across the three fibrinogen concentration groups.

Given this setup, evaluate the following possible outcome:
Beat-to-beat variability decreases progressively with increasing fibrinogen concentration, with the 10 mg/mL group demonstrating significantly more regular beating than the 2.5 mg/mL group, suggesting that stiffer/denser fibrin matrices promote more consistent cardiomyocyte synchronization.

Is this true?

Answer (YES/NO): NO